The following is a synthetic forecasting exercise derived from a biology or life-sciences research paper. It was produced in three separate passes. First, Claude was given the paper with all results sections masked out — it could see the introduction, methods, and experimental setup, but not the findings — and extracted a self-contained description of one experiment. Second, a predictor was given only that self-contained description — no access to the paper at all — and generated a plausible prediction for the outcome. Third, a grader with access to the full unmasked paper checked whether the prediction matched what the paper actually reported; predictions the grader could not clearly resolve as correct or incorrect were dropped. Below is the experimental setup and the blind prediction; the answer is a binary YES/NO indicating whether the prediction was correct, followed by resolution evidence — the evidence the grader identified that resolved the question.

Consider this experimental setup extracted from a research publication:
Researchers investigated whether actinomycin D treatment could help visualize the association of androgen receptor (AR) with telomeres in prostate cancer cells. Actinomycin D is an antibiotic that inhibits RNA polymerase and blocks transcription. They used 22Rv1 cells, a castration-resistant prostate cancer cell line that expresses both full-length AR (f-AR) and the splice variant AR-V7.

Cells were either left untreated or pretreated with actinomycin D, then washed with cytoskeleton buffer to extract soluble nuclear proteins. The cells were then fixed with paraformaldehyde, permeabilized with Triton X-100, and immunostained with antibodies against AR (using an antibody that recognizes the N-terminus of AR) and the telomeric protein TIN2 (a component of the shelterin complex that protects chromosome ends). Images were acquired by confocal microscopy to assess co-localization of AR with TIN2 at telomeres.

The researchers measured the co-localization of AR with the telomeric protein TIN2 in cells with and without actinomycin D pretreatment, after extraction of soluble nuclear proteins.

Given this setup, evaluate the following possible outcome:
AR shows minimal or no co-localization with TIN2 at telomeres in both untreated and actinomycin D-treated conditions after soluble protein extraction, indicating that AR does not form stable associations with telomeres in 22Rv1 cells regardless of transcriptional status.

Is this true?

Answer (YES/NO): NO